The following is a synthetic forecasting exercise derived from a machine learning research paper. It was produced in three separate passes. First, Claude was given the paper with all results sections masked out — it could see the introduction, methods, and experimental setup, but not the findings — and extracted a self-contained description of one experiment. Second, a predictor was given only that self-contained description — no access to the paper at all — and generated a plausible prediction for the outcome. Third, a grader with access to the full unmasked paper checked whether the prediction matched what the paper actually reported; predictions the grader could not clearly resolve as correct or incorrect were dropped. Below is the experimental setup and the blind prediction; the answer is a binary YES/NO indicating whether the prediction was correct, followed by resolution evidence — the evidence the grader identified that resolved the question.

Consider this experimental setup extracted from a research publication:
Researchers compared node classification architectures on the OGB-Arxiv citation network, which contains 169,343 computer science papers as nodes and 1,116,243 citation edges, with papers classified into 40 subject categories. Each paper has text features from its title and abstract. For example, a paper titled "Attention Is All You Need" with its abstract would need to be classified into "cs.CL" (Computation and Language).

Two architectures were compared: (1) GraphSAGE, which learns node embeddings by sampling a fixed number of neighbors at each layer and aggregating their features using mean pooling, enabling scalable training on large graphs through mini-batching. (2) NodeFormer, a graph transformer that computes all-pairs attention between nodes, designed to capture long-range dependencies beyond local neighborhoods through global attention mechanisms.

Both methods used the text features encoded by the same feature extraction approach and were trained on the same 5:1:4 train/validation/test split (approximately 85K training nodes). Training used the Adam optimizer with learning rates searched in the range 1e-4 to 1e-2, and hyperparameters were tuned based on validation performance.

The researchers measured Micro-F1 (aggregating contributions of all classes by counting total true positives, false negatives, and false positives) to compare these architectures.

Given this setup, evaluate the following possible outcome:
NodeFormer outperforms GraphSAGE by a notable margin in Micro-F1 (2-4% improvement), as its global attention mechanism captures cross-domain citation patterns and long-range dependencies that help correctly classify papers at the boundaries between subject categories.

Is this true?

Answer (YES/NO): NO